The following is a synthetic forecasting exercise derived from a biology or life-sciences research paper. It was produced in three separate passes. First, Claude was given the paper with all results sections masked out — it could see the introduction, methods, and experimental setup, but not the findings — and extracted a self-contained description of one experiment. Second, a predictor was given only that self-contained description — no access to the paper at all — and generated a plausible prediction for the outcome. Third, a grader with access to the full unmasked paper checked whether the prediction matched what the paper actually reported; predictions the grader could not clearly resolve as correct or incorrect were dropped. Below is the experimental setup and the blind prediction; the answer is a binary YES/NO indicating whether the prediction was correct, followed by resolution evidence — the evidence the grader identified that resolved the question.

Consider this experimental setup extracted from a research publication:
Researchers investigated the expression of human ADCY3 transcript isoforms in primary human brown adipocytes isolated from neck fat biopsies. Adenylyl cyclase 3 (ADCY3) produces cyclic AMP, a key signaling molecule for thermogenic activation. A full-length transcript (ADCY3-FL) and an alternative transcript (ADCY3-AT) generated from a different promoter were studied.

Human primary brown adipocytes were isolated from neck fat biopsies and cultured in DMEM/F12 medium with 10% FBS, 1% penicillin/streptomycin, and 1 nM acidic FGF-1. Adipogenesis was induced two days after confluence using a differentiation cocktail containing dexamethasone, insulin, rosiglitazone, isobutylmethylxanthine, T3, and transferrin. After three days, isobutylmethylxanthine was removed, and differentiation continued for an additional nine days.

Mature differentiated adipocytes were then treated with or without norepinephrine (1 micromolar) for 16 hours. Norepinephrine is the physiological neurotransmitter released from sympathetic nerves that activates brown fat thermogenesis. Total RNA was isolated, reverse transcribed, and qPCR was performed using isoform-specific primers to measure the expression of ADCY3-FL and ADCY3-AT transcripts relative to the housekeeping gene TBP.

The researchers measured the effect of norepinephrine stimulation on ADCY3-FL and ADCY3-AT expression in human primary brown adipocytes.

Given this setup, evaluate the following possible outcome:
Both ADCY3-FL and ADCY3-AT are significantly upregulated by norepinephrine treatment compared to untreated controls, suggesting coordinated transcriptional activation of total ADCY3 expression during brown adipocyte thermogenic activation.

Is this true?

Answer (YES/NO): NO